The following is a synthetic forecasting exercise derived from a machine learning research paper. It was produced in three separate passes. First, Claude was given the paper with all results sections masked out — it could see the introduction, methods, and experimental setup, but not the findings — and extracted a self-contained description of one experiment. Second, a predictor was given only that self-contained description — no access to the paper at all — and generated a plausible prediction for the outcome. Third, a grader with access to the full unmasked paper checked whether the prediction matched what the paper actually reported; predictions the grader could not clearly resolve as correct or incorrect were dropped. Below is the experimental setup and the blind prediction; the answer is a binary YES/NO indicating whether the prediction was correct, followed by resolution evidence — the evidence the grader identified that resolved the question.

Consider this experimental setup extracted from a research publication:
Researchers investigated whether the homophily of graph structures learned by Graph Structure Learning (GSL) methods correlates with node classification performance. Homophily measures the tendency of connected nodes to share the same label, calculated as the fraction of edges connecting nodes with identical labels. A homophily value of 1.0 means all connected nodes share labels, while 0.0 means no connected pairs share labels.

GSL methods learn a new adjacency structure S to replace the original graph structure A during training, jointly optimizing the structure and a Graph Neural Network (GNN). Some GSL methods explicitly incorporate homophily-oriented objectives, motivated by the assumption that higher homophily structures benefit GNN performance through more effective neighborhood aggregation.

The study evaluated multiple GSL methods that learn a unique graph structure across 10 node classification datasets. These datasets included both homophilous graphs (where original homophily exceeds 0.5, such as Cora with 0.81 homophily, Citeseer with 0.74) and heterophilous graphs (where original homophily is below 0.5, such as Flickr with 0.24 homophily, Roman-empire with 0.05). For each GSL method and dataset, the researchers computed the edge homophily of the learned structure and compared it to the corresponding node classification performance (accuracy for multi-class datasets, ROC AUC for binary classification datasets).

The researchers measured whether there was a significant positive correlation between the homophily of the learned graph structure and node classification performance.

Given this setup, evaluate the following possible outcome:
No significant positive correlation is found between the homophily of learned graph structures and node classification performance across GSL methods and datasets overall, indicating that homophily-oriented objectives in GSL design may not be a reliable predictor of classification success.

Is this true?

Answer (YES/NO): NO